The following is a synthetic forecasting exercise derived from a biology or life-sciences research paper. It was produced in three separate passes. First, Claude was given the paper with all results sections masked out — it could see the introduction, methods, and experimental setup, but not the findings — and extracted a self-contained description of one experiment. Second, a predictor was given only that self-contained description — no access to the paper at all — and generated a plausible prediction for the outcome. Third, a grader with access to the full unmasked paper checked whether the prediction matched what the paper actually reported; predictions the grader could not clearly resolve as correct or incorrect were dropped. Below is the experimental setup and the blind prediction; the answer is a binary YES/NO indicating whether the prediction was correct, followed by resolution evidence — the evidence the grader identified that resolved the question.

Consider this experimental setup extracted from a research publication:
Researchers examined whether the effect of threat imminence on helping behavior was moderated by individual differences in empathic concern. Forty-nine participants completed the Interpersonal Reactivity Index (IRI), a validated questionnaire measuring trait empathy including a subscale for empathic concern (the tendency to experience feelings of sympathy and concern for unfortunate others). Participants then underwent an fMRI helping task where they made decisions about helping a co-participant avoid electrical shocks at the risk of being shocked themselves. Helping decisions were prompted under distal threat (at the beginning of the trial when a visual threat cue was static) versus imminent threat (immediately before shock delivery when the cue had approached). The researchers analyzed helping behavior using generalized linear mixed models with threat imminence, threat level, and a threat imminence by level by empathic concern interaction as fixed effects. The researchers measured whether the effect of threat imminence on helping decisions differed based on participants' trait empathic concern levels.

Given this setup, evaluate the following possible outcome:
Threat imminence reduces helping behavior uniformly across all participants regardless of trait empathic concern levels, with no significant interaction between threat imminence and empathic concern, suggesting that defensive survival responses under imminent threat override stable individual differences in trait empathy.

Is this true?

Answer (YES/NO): NO